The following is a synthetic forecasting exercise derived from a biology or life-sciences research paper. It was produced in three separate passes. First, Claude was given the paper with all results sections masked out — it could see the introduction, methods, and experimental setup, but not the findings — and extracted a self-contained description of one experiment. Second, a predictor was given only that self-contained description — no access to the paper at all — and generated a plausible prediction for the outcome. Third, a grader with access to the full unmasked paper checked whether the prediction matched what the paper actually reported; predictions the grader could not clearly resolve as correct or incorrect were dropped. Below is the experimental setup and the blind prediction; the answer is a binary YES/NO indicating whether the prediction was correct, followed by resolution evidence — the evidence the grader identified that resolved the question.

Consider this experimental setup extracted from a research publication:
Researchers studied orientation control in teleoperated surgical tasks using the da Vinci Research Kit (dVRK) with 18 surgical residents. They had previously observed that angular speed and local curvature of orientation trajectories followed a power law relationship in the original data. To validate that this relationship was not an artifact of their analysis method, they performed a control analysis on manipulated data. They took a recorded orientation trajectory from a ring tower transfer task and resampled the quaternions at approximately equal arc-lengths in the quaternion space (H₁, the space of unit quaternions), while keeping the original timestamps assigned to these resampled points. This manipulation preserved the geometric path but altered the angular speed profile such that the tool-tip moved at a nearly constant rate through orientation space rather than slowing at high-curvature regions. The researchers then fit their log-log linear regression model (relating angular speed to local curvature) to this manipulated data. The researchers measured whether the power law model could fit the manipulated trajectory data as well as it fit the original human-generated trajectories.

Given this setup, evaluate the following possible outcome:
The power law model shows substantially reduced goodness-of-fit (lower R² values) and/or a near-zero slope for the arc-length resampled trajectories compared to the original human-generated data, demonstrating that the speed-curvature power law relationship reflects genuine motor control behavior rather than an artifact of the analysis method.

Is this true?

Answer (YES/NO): YES